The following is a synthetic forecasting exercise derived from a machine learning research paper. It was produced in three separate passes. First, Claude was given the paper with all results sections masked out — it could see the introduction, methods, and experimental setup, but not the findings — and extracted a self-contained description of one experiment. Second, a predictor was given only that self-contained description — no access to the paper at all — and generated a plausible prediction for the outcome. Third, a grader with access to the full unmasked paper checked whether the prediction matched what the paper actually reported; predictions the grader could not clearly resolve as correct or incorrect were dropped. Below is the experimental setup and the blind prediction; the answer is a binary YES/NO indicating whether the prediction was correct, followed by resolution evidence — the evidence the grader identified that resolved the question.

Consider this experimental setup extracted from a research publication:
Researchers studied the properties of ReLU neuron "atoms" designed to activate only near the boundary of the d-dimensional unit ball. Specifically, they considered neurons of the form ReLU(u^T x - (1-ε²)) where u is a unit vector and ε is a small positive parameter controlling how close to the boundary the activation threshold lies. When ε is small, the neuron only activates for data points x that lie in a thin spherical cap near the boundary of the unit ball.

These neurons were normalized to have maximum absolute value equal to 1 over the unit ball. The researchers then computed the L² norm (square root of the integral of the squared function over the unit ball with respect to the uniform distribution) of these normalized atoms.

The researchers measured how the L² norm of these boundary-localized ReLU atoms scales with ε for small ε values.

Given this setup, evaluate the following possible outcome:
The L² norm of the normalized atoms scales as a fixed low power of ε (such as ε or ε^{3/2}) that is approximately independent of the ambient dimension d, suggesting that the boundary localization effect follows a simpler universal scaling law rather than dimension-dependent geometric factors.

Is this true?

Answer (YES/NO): NO